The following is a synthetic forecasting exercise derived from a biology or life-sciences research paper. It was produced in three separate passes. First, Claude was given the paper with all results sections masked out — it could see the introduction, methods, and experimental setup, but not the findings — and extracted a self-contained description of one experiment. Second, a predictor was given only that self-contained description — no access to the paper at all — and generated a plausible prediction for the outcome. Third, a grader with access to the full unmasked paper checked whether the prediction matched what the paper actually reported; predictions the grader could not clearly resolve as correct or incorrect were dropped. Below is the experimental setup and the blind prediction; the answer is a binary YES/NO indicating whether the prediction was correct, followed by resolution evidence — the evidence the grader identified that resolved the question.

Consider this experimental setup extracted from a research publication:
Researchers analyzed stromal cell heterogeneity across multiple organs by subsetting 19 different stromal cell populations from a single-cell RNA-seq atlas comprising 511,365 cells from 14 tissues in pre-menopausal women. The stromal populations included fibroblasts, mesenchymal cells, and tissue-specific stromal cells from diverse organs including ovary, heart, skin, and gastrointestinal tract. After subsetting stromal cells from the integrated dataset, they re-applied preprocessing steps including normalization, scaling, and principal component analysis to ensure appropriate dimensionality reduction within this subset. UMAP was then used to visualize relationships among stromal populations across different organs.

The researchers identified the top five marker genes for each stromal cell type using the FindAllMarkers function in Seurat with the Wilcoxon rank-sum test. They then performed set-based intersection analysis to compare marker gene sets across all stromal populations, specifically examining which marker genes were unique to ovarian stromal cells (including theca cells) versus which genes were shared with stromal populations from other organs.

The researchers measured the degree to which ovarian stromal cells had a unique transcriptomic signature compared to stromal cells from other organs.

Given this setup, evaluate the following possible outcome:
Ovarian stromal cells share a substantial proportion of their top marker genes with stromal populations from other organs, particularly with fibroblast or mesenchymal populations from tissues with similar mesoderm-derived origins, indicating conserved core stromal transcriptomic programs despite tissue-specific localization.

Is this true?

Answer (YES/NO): YES